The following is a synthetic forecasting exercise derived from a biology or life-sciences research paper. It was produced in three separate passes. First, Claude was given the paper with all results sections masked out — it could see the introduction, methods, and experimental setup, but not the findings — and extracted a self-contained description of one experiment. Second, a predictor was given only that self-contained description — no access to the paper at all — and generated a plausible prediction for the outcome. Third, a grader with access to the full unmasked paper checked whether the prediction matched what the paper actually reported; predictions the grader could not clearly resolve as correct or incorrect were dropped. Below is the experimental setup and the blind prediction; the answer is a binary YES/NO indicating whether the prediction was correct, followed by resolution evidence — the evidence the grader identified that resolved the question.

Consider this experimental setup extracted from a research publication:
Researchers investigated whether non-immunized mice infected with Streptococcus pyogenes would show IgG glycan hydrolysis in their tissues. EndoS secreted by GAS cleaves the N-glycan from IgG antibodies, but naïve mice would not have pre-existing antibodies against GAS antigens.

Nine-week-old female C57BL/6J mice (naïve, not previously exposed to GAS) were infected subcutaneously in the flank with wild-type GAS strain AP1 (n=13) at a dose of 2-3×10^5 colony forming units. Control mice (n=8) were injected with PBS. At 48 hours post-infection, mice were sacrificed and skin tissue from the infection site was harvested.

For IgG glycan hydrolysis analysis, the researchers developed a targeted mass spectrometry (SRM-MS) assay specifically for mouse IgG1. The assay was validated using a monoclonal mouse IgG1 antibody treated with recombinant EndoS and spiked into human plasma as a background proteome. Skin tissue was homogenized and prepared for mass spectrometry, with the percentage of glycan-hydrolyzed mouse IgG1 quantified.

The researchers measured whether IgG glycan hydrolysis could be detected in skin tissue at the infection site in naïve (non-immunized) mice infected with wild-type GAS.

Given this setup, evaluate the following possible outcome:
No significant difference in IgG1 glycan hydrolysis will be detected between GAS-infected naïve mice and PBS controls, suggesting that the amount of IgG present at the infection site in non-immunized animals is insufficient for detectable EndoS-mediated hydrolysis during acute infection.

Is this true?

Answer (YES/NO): NO